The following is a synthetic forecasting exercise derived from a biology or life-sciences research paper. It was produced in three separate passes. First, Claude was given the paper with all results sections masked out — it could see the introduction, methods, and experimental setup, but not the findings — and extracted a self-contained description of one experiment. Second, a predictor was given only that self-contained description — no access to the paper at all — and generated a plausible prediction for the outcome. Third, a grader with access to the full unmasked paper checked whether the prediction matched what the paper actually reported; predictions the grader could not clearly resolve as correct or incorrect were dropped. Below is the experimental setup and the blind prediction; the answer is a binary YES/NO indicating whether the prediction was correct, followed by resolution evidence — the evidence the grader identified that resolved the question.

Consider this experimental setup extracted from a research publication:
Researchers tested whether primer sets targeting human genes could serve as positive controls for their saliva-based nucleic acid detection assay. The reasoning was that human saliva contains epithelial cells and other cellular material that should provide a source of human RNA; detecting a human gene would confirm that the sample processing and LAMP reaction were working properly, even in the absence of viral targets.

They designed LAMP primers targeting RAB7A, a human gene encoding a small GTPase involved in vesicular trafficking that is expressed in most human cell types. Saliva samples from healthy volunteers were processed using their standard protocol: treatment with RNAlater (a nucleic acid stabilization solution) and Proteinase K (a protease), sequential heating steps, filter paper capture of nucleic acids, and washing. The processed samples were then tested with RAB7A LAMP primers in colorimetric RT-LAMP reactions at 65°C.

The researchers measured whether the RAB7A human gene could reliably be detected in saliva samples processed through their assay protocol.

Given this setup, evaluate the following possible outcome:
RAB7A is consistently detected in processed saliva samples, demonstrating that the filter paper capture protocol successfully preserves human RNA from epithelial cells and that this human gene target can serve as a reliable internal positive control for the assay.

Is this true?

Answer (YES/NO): YES